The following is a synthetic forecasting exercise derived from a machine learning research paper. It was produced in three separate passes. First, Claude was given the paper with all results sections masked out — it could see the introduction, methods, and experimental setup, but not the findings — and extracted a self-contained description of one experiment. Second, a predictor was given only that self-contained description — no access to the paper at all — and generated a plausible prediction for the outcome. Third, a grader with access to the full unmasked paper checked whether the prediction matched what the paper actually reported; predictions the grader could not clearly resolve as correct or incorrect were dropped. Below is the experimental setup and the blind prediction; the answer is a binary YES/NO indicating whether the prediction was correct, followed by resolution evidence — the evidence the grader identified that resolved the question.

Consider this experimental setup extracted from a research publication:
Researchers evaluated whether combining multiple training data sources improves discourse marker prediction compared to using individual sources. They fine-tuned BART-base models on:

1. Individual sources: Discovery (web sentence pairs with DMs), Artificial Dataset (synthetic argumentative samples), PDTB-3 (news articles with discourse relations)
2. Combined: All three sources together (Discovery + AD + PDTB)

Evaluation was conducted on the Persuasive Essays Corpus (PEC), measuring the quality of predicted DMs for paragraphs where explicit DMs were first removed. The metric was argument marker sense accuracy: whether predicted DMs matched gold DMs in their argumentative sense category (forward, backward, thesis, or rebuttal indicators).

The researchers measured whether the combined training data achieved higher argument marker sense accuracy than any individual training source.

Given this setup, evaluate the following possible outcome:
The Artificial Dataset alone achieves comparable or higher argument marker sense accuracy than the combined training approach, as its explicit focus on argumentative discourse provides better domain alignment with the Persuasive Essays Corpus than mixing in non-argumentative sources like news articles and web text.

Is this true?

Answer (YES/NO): NO